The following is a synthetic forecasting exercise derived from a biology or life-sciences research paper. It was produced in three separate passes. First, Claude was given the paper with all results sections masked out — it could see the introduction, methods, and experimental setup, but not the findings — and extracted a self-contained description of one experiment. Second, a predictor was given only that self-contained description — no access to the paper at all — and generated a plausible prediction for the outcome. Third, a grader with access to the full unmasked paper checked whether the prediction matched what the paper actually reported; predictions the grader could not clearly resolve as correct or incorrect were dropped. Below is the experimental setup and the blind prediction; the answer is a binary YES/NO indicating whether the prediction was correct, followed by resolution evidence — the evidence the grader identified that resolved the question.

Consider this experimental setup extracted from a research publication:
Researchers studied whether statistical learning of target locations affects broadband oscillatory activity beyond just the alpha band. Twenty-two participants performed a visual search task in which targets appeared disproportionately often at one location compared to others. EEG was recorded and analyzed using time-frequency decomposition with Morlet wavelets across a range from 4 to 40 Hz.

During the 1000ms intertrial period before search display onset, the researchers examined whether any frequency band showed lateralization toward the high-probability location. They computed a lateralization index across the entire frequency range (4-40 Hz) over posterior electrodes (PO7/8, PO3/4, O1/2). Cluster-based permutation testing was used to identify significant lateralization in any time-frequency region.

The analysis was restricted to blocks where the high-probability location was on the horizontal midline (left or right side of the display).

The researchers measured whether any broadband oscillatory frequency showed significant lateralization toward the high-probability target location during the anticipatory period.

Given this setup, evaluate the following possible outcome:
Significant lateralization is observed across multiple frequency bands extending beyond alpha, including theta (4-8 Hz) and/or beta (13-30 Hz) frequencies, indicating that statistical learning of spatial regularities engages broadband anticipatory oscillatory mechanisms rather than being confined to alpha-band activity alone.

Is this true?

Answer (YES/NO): NO